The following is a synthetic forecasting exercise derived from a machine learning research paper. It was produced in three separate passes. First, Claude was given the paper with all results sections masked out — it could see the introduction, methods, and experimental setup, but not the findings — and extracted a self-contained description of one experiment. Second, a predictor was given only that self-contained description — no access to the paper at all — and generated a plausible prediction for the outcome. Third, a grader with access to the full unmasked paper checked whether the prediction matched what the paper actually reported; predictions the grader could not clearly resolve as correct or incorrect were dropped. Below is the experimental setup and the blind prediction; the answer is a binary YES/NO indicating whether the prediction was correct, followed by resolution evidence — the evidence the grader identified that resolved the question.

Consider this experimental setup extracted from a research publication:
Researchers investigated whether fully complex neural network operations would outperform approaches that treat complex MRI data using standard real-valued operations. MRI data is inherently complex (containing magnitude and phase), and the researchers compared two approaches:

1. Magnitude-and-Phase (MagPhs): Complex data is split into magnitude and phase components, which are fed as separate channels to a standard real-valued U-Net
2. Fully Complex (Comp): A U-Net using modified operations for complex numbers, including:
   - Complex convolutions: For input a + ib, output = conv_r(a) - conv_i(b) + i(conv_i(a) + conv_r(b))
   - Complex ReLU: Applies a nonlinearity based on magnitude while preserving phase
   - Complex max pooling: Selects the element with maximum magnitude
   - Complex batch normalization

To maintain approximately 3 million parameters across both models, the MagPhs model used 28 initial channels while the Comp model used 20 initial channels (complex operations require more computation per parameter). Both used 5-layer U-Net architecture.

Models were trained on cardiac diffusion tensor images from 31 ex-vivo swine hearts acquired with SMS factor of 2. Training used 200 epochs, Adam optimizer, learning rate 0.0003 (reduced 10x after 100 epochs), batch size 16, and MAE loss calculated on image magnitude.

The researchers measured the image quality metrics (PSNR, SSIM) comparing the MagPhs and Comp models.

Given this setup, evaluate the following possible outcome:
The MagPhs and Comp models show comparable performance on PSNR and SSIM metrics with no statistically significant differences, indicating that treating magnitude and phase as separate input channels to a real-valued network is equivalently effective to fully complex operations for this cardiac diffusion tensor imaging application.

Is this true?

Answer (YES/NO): NO